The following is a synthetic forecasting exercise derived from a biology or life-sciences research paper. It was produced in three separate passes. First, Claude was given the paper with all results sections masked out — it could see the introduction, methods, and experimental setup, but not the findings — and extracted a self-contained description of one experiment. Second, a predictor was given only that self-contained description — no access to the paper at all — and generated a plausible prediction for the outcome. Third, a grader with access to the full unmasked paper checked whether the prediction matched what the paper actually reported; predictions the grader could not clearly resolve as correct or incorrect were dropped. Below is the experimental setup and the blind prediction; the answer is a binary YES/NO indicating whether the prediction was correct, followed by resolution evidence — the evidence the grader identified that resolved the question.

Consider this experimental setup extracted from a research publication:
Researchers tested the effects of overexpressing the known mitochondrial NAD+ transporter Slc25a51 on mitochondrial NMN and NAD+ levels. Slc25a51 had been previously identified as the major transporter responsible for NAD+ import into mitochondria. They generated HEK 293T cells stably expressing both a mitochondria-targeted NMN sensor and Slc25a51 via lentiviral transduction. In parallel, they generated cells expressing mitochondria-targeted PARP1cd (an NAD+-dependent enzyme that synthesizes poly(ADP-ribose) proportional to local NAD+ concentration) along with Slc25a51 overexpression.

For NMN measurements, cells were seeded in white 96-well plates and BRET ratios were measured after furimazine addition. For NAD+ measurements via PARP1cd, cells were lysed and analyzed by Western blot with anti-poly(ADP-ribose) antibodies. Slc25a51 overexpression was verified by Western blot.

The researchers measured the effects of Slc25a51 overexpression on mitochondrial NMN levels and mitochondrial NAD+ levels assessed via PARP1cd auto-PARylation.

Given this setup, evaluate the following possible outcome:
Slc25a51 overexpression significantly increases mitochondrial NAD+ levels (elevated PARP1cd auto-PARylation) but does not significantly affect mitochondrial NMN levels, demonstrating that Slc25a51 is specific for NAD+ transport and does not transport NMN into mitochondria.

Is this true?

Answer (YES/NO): YES